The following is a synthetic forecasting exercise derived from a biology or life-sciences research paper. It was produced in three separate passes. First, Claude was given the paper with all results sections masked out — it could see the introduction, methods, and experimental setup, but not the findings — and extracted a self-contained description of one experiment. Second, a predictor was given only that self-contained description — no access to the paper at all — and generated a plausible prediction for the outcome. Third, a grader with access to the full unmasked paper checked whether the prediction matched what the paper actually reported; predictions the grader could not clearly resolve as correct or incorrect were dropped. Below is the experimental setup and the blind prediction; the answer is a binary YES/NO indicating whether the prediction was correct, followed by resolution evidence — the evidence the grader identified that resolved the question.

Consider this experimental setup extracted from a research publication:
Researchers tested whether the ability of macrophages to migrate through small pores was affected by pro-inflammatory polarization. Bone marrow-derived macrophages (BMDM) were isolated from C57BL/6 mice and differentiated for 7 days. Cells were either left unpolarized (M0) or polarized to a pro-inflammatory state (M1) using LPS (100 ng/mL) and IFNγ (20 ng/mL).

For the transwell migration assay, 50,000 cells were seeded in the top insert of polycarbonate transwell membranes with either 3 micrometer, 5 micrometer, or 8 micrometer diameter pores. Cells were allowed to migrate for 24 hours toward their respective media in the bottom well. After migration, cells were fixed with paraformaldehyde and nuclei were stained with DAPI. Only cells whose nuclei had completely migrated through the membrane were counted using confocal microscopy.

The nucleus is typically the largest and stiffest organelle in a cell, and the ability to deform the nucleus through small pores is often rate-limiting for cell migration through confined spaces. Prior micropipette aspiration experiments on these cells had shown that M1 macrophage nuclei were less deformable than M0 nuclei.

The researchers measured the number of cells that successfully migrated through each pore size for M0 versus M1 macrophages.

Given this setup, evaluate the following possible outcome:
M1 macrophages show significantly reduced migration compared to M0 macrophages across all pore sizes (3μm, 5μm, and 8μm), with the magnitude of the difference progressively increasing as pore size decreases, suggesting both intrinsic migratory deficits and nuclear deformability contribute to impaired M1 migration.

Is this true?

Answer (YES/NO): NO